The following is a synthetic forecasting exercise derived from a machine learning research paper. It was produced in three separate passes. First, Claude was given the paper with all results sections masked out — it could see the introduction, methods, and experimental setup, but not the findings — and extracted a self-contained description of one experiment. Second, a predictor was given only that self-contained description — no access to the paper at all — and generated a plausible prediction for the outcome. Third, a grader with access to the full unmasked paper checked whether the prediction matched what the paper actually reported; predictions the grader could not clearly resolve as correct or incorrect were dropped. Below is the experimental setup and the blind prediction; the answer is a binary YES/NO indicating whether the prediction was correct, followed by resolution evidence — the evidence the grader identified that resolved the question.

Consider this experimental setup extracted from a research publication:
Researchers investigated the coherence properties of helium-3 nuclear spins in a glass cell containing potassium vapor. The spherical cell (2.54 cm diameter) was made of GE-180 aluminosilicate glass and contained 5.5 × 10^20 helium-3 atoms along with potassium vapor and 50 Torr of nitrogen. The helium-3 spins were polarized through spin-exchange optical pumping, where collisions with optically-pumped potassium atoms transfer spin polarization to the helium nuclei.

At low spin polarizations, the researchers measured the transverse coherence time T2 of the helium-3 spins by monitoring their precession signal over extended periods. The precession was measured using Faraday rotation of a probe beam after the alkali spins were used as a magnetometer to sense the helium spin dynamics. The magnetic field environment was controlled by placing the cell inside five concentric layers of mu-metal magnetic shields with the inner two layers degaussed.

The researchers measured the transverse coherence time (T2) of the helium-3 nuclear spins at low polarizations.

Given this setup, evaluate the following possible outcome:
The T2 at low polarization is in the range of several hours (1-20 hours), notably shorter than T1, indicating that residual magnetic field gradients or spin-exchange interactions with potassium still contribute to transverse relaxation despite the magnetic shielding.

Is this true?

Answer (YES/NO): YES